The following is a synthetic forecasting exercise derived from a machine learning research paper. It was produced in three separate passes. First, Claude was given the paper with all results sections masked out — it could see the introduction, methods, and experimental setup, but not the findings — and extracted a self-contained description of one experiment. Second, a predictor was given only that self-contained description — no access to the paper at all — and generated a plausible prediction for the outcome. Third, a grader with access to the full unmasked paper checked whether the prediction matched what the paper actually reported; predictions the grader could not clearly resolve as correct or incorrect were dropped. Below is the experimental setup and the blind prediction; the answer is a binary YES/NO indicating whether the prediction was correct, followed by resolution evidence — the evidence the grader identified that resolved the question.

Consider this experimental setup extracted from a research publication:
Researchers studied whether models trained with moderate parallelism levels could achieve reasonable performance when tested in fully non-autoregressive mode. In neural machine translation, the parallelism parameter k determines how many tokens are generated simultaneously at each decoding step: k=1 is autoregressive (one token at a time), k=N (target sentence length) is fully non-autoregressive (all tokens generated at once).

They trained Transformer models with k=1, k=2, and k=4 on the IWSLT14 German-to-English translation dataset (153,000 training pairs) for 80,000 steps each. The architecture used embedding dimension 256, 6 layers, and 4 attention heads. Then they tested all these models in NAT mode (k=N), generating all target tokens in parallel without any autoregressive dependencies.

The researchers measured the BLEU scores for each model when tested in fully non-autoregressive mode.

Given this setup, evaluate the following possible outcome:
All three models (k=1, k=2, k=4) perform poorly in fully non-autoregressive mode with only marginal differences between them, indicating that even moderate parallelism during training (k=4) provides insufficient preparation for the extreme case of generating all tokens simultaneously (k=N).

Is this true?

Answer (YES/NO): NO